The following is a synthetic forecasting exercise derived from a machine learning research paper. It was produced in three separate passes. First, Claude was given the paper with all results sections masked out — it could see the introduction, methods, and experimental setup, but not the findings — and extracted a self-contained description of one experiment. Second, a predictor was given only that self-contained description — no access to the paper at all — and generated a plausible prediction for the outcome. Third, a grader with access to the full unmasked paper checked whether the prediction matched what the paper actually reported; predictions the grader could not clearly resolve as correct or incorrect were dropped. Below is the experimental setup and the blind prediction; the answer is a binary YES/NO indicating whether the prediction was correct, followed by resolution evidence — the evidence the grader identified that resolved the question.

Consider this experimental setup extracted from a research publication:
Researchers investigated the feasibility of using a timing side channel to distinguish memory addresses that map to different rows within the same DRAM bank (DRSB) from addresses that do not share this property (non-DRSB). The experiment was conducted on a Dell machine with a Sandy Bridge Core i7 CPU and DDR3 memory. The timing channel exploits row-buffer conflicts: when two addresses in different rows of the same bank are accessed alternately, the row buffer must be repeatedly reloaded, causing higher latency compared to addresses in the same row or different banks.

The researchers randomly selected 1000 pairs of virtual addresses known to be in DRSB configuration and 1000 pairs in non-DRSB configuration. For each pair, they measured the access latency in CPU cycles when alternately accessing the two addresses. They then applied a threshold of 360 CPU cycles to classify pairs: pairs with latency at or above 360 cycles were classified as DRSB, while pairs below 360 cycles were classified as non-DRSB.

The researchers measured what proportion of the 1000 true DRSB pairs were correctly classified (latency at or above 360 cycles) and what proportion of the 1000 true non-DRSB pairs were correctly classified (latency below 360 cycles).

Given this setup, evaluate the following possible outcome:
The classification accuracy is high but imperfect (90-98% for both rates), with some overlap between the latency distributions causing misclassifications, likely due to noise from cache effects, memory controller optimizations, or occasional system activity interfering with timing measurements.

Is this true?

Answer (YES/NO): YES